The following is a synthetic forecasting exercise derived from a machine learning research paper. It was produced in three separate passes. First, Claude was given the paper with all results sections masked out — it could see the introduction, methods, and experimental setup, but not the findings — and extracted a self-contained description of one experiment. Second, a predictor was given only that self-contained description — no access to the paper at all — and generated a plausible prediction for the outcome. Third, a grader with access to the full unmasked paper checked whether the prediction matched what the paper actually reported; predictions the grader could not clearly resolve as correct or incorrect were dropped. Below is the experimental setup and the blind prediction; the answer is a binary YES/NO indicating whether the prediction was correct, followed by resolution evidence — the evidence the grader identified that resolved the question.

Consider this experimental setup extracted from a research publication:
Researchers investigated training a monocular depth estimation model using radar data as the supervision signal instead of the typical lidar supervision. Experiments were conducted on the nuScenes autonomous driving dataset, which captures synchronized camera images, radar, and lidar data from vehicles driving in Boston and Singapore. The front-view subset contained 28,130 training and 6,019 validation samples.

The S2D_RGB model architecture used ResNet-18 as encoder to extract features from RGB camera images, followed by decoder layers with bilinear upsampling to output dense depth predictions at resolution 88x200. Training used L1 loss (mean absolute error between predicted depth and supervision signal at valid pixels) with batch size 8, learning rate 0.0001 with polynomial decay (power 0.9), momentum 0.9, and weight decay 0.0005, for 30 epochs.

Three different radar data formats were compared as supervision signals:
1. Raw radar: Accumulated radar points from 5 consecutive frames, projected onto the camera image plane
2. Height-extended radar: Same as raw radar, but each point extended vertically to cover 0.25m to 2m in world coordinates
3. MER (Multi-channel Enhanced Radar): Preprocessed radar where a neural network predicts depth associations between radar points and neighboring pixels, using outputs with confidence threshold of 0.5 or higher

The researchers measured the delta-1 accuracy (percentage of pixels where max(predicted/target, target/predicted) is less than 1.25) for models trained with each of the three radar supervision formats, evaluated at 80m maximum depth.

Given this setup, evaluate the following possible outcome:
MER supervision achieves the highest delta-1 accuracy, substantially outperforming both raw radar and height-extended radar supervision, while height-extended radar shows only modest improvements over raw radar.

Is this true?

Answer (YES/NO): NO